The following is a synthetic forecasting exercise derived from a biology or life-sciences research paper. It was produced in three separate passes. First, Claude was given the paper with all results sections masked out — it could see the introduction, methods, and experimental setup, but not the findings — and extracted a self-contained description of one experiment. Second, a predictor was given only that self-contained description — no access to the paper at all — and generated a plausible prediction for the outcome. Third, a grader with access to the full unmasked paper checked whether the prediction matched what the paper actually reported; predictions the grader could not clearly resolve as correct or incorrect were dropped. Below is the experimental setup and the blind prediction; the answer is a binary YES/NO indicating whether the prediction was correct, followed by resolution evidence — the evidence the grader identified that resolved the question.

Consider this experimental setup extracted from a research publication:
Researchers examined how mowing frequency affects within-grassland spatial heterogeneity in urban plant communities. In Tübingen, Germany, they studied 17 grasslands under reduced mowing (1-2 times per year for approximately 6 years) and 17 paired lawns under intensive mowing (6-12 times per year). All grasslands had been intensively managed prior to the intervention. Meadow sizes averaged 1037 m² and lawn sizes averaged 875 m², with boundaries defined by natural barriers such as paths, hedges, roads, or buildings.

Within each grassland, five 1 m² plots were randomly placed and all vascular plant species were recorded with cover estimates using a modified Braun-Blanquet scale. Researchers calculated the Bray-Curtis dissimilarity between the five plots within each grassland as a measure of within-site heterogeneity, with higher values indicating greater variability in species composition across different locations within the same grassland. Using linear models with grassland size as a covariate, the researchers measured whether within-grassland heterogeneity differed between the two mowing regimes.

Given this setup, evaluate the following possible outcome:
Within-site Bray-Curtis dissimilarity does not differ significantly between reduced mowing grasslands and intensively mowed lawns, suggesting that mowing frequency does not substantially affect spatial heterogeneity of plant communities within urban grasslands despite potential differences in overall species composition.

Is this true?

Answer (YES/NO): NO